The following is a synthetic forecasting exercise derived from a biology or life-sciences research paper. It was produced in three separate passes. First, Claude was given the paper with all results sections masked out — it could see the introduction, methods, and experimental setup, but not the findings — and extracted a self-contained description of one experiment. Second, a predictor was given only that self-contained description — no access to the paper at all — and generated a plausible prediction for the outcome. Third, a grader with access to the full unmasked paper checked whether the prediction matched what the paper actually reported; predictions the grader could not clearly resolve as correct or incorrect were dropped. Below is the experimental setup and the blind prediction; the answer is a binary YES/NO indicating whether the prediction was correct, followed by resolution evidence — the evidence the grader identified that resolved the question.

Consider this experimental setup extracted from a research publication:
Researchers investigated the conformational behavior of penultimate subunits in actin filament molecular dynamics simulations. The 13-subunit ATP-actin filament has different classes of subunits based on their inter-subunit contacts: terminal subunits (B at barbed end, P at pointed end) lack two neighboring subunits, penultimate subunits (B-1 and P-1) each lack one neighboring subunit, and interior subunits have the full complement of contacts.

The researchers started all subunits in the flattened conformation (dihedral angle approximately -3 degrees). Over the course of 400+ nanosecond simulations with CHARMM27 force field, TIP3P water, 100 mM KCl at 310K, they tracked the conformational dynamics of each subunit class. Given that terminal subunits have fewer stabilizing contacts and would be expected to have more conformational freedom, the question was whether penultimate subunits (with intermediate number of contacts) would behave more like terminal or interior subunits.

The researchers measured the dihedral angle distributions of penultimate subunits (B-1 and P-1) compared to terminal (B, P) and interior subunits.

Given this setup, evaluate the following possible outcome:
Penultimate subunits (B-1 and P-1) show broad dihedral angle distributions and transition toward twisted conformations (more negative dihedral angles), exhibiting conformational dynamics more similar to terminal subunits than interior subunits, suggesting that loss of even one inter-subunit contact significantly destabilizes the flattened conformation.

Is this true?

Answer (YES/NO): NO